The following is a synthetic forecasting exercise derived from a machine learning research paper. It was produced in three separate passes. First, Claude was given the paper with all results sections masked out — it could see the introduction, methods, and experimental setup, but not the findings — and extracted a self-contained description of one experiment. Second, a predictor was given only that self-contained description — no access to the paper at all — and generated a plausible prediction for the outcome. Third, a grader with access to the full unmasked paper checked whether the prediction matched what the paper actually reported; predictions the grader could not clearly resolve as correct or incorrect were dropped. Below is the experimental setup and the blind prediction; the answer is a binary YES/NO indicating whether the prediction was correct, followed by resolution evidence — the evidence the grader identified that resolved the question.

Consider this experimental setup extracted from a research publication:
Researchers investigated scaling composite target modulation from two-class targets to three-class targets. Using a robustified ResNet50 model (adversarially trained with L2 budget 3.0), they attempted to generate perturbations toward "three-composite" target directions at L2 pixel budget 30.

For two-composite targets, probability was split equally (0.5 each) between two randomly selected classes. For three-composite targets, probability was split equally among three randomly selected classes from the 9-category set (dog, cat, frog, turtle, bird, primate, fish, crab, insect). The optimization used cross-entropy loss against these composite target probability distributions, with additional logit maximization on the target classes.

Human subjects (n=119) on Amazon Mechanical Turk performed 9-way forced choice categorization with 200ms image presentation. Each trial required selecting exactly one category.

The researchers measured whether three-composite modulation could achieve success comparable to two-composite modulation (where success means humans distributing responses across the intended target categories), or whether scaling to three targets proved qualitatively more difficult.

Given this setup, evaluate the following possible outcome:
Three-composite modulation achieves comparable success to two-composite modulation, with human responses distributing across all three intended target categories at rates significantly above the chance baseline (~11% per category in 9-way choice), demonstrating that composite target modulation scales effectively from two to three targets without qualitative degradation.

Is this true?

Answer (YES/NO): NO